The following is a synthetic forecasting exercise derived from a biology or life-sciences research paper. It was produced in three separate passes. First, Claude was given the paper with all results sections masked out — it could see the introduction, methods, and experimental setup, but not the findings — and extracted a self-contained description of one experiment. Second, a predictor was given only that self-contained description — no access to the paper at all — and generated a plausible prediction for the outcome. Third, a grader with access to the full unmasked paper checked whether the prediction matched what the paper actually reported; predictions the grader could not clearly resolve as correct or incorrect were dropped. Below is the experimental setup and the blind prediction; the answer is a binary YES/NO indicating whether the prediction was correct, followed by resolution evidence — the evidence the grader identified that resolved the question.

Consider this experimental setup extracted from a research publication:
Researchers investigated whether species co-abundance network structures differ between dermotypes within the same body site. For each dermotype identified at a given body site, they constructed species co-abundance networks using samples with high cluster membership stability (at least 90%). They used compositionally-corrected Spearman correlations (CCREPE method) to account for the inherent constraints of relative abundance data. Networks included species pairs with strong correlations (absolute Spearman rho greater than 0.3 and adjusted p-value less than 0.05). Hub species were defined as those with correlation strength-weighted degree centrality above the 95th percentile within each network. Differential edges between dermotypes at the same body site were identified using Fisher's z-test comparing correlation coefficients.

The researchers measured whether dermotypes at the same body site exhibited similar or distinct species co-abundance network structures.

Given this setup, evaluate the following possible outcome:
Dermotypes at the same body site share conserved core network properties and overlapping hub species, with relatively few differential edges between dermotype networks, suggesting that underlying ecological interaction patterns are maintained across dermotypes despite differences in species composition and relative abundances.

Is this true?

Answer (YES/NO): NO